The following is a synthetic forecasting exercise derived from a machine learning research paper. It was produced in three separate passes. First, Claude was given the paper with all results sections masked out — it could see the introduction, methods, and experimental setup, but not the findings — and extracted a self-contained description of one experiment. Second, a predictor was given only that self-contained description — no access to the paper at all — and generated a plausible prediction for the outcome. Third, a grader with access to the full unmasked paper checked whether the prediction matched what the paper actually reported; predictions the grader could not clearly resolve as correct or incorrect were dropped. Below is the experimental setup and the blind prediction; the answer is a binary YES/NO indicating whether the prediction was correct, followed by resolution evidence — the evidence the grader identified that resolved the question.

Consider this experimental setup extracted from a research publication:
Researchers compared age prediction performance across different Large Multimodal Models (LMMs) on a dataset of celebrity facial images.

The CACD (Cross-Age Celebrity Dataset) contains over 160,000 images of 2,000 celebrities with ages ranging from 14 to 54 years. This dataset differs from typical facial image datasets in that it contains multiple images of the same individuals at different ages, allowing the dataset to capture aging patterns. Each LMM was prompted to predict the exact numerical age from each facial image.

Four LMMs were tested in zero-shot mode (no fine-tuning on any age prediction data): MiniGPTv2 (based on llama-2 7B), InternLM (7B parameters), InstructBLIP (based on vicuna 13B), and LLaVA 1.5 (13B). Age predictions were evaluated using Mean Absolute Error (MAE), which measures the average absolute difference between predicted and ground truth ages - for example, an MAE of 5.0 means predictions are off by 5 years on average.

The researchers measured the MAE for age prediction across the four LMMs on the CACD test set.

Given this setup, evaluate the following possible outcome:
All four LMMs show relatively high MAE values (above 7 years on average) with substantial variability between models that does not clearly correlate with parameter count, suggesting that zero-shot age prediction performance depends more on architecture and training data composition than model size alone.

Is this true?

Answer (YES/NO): NO